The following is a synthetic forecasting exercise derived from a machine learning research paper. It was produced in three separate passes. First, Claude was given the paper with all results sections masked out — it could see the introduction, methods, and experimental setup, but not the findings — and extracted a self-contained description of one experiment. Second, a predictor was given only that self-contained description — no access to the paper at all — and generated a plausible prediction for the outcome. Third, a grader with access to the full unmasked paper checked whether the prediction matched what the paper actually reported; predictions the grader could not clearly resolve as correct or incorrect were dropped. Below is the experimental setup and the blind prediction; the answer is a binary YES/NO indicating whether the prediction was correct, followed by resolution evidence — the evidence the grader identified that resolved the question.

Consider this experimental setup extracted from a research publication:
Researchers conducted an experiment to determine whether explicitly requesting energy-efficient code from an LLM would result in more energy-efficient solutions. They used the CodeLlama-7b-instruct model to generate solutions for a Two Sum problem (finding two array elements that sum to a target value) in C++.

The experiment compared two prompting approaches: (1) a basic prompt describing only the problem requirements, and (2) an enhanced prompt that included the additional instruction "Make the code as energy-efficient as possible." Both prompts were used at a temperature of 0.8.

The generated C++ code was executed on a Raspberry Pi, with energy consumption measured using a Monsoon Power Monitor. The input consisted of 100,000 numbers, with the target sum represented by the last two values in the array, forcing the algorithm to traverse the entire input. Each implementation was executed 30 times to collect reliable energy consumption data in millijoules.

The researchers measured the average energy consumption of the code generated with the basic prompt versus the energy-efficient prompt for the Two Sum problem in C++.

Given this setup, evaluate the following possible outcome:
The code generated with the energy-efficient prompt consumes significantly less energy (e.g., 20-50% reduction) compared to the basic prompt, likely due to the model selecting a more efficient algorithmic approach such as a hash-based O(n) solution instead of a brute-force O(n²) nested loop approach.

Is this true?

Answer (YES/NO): NO